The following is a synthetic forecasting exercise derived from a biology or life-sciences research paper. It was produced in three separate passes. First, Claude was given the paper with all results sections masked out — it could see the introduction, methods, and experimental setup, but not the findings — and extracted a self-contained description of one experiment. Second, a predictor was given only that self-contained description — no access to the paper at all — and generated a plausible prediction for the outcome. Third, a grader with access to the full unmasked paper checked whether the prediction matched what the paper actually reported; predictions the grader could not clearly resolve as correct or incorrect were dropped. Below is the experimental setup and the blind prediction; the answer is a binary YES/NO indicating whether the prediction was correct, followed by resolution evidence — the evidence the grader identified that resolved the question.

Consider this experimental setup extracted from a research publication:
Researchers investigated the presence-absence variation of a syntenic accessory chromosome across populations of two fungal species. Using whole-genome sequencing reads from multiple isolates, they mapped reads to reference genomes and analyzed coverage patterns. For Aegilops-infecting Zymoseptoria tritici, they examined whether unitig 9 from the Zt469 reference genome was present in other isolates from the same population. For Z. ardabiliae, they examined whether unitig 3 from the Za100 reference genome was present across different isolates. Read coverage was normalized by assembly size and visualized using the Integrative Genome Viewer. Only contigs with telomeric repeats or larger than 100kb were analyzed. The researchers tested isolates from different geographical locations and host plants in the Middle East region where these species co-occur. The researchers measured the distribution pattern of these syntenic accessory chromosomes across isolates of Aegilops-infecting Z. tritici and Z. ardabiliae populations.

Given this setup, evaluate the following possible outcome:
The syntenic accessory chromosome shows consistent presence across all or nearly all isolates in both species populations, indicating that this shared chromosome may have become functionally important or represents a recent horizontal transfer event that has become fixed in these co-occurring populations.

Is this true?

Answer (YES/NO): NO